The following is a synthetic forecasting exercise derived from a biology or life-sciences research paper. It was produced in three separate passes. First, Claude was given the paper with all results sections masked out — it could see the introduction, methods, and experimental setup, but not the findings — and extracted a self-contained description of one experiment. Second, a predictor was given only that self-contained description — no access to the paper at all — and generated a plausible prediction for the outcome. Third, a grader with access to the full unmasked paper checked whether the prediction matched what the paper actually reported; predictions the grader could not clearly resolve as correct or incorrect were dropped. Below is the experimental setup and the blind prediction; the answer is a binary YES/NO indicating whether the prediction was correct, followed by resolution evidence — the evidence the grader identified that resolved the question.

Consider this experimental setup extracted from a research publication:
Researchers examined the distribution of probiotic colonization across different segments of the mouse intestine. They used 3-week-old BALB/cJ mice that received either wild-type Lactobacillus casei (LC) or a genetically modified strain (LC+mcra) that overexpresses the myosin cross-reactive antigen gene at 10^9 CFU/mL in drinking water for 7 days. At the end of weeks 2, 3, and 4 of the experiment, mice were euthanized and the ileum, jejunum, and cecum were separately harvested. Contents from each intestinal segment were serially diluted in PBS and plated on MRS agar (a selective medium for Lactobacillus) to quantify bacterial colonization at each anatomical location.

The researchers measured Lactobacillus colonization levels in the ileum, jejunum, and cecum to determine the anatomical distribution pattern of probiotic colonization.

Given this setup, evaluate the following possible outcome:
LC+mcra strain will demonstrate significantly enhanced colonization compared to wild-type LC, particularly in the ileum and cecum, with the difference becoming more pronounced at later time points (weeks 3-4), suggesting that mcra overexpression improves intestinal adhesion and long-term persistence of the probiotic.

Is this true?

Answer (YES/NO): NO